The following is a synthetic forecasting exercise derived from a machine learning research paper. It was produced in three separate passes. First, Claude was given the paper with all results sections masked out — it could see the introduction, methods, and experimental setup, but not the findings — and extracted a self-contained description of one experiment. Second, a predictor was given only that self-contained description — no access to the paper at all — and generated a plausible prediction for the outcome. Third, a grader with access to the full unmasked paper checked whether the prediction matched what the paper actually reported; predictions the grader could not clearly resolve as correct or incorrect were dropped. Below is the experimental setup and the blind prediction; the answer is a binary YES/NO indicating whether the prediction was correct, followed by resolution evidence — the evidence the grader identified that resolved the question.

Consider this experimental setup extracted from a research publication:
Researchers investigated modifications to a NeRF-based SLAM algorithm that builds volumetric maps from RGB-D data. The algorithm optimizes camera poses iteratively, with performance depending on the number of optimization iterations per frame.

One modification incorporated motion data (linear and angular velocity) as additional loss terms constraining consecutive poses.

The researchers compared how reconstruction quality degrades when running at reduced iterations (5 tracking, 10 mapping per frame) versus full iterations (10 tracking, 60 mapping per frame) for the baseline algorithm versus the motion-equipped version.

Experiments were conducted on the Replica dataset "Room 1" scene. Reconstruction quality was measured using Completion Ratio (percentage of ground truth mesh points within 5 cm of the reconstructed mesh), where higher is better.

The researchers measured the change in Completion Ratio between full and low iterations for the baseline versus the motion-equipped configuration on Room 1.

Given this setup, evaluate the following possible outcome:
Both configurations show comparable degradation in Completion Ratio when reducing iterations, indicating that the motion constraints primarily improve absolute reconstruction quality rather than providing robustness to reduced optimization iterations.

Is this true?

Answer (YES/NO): NO